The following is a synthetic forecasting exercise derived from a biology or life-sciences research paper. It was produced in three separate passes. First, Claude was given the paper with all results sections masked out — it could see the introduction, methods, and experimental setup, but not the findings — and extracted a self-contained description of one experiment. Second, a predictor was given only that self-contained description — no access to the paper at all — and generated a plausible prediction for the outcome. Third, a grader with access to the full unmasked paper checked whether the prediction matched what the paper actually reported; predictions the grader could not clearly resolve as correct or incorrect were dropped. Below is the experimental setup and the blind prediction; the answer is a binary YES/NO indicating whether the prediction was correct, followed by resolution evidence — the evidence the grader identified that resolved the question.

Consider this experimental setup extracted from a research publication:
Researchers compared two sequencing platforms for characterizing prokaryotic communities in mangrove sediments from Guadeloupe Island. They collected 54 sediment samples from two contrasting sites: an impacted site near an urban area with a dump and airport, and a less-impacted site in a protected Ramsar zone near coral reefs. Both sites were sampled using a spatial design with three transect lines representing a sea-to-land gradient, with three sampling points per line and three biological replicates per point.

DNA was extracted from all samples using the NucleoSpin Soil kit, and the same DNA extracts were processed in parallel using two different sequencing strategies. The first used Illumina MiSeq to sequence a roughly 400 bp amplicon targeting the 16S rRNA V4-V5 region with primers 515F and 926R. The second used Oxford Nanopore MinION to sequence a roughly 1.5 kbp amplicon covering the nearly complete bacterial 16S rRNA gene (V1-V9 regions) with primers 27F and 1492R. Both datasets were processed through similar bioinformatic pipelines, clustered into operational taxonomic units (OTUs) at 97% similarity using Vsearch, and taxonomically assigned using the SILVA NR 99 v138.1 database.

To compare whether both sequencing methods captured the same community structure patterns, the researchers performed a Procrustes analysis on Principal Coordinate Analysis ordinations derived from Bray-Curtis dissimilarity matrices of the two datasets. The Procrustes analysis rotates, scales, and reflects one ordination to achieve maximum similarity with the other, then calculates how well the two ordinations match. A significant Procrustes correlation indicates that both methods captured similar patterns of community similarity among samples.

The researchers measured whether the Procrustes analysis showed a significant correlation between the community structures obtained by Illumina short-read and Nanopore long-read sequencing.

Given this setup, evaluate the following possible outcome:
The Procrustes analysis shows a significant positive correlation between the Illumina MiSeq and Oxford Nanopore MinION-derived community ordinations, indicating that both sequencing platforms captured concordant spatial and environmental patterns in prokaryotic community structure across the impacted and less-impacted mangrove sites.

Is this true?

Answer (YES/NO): YES